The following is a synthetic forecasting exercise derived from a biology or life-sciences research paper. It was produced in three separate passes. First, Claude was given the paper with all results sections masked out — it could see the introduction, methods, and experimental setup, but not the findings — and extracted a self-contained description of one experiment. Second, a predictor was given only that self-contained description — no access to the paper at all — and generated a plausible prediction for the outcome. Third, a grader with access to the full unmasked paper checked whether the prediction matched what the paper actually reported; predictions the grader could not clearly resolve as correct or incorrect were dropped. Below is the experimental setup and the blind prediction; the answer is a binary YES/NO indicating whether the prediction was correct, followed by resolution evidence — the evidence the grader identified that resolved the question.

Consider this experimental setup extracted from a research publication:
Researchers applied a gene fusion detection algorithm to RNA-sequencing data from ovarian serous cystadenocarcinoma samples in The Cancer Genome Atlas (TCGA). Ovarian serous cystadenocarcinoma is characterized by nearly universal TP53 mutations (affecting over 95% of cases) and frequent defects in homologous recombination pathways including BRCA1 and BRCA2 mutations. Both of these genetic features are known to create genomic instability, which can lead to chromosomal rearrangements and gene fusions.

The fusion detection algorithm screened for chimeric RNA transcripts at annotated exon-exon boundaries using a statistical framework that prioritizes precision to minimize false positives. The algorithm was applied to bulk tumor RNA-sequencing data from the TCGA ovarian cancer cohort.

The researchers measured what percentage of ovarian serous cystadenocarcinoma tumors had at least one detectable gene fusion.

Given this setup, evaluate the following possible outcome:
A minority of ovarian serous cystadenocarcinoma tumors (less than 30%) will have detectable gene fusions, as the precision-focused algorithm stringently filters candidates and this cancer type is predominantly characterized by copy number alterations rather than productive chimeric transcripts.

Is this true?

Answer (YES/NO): NO